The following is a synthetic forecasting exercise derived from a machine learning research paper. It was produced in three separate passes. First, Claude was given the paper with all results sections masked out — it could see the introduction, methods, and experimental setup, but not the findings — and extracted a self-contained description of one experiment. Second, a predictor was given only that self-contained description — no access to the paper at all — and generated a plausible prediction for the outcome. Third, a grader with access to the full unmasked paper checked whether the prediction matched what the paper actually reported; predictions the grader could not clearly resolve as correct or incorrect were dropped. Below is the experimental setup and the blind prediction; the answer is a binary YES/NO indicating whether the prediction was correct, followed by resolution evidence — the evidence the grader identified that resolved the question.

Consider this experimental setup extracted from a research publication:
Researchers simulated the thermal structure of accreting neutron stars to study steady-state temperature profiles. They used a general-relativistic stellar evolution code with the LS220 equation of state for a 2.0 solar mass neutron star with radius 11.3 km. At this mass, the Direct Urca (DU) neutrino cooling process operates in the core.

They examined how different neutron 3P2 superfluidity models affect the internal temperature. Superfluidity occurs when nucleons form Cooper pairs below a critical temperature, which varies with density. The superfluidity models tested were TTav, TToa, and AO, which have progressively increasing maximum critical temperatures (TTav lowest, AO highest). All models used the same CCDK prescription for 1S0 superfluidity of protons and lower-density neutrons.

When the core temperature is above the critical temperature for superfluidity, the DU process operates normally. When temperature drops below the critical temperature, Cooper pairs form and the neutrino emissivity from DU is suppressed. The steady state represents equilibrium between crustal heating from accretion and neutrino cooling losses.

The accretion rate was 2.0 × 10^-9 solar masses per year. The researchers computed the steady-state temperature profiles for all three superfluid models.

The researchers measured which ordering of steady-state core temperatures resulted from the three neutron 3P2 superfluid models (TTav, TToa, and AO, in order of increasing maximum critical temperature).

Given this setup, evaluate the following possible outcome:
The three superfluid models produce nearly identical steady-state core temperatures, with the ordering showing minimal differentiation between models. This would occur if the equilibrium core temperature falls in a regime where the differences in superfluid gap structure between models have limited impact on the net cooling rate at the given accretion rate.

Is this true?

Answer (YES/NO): NO